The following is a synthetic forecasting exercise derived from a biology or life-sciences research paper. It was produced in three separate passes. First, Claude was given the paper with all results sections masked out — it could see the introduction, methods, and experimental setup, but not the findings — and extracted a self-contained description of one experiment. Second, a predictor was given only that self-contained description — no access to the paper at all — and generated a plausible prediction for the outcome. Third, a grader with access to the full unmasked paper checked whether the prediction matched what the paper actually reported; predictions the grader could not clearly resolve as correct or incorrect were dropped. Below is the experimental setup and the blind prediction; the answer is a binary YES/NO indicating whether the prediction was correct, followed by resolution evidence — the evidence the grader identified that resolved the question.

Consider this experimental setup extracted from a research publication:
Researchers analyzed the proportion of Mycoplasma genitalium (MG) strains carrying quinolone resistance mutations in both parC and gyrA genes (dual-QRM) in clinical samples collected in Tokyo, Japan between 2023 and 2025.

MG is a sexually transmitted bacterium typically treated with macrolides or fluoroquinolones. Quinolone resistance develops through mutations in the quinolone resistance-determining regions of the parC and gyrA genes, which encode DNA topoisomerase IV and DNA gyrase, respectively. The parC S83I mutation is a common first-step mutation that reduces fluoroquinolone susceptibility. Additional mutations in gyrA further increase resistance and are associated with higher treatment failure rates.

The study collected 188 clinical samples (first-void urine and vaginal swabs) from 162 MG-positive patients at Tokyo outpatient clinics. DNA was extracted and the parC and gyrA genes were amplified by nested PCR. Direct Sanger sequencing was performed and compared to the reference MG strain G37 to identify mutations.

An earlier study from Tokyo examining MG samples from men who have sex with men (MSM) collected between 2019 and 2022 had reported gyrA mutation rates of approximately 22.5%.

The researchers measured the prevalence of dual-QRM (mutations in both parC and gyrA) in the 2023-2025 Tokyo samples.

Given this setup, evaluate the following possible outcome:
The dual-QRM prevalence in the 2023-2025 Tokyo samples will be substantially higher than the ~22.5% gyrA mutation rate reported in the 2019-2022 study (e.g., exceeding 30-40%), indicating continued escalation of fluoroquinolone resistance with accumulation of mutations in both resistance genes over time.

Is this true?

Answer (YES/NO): NO